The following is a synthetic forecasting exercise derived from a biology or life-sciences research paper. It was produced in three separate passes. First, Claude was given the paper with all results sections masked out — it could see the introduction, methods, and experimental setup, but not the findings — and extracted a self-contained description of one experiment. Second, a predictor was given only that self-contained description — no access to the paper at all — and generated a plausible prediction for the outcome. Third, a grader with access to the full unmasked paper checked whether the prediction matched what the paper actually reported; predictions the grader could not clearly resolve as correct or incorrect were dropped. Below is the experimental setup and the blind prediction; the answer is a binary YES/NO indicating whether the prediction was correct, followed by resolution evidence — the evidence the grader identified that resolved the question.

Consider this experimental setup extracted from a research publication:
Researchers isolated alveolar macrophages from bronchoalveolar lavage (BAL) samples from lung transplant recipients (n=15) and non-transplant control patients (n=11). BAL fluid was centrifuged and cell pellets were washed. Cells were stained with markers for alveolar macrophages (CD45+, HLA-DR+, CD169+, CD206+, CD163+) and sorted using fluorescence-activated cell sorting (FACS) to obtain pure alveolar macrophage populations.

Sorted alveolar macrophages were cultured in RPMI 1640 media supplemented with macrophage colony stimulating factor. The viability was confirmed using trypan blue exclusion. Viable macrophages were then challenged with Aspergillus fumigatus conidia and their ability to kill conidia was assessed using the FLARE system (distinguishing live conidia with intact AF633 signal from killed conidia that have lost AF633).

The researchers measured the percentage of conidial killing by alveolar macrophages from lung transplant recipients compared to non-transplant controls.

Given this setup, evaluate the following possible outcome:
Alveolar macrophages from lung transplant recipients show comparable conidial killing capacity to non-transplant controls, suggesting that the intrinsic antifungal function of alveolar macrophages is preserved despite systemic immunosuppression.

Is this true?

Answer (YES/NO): NO